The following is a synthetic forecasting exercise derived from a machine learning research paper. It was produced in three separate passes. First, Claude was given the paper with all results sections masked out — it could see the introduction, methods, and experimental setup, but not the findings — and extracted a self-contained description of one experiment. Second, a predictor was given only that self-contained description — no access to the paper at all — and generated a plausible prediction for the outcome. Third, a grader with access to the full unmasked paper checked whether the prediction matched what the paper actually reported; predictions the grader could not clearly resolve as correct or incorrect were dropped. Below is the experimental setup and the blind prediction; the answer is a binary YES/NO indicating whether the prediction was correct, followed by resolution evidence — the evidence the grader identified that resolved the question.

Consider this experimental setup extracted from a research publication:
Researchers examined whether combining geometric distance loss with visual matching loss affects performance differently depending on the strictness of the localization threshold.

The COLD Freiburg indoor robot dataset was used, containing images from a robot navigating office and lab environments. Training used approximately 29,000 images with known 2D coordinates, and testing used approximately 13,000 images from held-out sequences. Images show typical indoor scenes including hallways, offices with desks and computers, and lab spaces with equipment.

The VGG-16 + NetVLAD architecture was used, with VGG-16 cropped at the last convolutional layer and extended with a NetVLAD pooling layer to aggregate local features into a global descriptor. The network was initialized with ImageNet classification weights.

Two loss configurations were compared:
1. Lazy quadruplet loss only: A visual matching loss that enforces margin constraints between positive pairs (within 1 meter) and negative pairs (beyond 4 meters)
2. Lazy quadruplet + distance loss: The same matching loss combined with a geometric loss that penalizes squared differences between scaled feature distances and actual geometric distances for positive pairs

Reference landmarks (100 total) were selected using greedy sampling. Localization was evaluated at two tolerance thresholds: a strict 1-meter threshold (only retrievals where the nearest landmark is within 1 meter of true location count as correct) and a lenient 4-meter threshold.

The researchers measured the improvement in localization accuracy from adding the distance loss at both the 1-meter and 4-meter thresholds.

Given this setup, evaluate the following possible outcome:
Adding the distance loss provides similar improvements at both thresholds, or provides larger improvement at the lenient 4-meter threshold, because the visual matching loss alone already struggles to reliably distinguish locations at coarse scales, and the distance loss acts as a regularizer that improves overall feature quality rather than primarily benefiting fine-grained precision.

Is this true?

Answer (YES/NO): NO